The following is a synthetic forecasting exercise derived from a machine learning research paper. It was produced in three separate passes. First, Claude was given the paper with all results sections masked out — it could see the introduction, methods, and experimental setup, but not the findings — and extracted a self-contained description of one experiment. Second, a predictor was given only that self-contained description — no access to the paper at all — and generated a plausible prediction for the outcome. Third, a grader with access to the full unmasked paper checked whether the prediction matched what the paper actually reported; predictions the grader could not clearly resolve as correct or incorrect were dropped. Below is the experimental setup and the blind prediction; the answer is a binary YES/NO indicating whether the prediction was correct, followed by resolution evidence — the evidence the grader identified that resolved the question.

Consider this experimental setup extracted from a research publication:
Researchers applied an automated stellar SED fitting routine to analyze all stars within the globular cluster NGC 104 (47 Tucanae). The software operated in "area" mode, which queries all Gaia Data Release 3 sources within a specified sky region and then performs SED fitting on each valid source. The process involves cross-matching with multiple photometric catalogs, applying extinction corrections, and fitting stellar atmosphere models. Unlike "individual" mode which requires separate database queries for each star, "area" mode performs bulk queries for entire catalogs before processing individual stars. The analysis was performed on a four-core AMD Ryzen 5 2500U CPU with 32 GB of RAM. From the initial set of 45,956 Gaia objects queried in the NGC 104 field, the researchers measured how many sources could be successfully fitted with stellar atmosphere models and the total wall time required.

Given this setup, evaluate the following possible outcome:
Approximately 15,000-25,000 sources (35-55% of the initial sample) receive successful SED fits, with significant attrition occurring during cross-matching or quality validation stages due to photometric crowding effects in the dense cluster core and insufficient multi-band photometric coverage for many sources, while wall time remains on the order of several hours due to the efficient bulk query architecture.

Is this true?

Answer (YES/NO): YES